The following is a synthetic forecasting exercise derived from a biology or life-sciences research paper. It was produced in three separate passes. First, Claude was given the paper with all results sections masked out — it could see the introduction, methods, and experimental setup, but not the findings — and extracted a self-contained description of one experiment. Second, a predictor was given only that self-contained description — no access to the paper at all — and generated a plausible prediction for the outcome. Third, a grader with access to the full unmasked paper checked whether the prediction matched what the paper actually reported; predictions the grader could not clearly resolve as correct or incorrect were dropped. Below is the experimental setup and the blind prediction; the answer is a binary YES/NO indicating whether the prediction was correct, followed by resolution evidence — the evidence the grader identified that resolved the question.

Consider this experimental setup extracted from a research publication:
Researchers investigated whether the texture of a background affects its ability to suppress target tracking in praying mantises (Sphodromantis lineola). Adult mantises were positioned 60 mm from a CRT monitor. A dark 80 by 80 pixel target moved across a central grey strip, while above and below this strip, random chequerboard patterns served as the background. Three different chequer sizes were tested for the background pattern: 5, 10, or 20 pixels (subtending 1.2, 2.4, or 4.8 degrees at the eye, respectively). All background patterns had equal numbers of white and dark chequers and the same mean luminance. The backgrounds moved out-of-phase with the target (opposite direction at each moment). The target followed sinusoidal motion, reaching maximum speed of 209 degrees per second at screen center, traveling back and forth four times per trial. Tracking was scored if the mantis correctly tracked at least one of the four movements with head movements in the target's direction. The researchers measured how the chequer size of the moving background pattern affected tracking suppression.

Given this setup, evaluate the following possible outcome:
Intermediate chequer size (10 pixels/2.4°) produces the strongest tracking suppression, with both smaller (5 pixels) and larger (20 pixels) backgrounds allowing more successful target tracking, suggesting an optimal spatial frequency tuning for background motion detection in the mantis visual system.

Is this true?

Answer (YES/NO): NO